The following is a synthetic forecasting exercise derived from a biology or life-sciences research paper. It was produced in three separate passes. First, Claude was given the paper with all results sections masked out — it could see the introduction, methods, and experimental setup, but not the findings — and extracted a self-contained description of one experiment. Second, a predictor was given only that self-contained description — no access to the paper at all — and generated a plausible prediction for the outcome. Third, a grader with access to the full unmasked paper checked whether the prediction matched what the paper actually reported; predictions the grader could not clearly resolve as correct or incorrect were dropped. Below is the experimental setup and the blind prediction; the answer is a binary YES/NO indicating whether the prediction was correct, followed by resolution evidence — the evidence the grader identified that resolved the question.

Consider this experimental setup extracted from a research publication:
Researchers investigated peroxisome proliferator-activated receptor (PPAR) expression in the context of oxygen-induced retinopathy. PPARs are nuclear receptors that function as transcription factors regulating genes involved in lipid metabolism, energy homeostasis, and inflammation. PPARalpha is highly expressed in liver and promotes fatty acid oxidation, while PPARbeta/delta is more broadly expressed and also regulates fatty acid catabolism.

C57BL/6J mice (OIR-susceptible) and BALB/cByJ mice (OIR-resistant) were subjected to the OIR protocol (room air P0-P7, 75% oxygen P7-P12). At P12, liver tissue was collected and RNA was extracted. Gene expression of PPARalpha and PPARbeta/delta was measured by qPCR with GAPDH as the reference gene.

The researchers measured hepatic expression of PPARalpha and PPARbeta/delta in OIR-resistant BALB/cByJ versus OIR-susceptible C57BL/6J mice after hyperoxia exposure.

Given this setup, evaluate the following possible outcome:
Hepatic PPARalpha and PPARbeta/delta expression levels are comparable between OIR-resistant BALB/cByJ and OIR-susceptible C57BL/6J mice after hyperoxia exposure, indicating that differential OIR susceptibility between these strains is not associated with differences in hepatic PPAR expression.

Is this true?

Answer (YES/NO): NO